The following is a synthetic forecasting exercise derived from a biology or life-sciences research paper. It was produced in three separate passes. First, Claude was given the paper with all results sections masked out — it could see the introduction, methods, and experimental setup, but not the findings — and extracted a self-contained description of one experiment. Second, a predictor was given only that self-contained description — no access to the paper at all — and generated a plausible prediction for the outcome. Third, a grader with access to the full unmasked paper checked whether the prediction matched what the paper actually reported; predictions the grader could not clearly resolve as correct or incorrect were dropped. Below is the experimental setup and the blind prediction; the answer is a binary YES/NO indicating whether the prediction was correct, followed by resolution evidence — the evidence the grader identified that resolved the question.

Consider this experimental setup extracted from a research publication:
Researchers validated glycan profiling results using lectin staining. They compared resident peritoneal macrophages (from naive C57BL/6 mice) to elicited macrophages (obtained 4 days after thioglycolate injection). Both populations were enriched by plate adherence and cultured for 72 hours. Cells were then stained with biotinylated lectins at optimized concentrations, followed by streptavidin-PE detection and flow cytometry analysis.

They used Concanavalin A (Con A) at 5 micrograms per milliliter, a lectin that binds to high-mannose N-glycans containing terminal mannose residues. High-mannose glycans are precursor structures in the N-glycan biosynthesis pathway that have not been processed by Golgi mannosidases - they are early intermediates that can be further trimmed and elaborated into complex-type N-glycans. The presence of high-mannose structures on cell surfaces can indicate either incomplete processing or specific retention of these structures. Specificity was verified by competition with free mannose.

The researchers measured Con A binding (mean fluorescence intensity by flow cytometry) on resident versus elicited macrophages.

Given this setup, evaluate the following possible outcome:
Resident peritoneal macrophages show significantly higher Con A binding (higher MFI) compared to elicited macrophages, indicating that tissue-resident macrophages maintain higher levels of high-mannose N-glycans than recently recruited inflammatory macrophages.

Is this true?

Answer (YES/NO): NO